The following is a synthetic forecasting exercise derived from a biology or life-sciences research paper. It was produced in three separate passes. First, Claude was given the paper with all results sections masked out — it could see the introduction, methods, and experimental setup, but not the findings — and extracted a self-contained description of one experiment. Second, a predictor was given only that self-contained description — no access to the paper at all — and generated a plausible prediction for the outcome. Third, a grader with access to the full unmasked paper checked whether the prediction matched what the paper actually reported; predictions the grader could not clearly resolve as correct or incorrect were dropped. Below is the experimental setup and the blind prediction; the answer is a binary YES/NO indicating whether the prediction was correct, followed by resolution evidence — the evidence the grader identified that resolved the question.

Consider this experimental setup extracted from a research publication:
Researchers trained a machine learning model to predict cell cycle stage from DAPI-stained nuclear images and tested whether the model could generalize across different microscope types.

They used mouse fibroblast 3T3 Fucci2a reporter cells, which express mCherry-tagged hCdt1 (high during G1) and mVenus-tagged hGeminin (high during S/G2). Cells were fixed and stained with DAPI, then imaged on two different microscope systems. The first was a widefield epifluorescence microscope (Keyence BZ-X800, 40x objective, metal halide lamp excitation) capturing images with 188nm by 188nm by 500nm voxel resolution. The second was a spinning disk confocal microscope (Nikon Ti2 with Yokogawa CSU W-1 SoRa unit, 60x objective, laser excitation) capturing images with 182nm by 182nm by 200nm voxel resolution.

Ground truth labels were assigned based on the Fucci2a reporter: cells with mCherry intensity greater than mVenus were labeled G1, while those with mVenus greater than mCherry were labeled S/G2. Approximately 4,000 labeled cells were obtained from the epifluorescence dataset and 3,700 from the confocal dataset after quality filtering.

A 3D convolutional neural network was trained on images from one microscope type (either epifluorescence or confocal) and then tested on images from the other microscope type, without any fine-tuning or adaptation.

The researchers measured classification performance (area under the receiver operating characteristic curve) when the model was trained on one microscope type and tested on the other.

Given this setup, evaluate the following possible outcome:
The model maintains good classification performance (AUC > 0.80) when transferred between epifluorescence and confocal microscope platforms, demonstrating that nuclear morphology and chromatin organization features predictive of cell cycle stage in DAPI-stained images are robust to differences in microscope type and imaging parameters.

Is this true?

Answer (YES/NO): NO